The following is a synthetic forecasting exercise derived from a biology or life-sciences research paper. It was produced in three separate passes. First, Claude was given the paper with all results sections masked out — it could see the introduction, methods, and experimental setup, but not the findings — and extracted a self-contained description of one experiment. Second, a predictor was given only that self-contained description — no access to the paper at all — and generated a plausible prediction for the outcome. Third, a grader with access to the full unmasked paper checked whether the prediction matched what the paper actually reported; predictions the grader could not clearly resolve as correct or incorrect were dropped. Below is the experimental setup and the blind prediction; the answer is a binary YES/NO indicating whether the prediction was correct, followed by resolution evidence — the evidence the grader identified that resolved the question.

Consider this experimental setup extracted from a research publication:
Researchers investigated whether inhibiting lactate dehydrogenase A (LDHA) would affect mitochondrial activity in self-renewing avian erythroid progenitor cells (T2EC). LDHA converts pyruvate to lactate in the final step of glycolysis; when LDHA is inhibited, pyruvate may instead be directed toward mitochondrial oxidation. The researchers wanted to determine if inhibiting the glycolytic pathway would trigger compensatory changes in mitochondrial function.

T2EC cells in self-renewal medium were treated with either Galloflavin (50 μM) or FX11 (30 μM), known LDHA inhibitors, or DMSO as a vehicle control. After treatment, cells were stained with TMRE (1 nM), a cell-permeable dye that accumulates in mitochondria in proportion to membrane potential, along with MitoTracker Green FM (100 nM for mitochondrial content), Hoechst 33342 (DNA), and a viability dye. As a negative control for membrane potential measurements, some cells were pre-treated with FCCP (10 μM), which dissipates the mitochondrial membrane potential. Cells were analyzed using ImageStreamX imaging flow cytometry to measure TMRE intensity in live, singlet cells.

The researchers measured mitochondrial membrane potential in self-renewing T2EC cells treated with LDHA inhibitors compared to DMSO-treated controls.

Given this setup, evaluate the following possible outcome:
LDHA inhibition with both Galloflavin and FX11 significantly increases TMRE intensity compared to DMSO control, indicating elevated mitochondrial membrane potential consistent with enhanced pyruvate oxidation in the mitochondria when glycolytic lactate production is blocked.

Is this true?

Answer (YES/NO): YES